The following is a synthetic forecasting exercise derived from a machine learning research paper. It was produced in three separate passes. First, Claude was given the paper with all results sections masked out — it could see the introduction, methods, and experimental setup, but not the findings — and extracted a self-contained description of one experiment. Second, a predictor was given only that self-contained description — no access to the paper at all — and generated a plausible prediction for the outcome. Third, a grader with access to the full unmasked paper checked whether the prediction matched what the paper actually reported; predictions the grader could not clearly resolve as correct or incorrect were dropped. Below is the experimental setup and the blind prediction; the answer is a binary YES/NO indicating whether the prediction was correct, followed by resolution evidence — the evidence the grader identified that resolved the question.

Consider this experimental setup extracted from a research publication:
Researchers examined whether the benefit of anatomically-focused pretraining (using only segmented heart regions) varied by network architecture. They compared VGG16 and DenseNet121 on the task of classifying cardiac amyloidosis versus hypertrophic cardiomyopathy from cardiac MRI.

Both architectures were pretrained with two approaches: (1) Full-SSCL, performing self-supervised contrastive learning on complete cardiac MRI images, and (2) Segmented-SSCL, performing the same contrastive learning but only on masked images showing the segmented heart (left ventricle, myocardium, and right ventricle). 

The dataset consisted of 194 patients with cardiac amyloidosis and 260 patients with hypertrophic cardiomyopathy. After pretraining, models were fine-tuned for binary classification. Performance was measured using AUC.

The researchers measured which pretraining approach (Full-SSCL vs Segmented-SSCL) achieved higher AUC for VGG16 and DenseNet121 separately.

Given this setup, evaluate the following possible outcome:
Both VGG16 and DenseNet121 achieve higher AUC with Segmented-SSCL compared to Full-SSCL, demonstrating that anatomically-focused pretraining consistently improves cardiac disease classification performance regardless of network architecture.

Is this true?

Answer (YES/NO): NO